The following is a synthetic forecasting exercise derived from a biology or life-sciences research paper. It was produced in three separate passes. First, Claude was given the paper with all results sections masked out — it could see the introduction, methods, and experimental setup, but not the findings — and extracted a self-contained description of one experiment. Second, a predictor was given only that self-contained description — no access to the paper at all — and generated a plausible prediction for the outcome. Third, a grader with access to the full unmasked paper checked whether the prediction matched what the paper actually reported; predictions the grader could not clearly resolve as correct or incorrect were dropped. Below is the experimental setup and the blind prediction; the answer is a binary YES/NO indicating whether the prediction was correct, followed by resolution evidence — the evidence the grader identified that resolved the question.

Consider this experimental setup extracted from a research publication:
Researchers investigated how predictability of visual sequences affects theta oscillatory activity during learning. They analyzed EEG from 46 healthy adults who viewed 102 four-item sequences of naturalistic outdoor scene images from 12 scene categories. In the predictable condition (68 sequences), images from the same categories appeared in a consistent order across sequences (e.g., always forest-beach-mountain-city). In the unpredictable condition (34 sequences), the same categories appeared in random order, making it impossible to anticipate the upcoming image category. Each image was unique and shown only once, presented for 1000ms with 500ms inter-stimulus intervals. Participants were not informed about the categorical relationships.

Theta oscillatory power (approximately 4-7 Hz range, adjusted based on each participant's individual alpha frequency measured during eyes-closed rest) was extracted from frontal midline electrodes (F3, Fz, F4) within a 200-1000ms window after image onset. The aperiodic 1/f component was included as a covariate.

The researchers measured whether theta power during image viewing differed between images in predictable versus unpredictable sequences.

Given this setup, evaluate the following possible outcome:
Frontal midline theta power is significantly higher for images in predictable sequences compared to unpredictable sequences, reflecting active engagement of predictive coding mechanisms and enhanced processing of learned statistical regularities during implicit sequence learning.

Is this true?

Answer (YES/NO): NO